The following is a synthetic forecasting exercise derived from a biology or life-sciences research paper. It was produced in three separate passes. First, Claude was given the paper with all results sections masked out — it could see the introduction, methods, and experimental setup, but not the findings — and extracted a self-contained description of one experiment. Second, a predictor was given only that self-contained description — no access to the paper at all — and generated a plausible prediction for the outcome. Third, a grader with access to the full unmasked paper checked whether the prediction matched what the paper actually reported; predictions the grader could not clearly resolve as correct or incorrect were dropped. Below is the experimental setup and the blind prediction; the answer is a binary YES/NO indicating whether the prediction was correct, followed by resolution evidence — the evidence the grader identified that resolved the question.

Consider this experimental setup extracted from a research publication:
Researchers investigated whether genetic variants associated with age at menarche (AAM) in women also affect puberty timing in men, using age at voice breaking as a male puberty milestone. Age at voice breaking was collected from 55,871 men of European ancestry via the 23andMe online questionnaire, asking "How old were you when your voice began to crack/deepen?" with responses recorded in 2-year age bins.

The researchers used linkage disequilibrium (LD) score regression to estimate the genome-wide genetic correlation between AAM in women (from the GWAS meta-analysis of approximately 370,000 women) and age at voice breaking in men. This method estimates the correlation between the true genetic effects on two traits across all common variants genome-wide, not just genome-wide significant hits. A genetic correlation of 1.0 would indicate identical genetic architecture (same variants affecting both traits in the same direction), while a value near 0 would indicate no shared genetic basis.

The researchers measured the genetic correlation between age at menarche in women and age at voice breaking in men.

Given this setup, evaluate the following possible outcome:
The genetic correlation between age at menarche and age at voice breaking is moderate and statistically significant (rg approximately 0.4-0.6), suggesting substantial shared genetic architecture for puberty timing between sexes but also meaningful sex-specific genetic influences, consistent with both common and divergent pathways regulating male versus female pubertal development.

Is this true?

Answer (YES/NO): NO